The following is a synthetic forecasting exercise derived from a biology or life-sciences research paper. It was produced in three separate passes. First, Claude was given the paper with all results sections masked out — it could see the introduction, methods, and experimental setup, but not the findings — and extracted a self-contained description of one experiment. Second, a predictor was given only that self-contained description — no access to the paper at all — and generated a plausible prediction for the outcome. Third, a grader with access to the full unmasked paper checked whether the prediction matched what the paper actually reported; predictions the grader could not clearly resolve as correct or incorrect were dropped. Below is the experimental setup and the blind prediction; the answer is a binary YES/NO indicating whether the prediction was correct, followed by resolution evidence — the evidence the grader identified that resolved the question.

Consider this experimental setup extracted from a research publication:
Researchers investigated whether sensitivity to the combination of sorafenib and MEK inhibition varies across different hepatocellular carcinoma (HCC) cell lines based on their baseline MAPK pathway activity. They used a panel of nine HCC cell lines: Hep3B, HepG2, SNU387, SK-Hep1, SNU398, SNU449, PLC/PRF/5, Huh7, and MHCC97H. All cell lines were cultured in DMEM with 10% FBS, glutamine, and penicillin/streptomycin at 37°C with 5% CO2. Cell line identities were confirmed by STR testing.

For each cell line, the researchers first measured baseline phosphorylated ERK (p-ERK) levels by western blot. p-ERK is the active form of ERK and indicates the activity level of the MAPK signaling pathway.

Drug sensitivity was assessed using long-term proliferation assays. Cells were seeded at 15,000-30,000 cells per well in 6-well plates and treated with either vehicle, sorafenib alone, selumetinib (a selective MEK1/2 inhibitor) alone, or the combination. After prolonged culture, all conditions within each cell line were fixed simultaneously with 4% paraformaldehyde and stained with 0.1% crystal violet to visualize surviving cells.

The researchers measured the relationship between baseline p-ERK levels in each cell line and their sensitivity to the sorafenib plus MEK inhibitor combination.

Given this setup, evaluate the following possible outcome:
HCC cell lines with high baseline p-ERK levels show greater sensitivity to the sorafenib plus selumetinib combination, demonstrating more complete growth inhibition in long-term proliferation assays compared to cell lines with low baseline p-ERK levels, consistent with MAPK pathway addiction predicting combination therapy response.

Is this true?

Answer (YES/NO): YES